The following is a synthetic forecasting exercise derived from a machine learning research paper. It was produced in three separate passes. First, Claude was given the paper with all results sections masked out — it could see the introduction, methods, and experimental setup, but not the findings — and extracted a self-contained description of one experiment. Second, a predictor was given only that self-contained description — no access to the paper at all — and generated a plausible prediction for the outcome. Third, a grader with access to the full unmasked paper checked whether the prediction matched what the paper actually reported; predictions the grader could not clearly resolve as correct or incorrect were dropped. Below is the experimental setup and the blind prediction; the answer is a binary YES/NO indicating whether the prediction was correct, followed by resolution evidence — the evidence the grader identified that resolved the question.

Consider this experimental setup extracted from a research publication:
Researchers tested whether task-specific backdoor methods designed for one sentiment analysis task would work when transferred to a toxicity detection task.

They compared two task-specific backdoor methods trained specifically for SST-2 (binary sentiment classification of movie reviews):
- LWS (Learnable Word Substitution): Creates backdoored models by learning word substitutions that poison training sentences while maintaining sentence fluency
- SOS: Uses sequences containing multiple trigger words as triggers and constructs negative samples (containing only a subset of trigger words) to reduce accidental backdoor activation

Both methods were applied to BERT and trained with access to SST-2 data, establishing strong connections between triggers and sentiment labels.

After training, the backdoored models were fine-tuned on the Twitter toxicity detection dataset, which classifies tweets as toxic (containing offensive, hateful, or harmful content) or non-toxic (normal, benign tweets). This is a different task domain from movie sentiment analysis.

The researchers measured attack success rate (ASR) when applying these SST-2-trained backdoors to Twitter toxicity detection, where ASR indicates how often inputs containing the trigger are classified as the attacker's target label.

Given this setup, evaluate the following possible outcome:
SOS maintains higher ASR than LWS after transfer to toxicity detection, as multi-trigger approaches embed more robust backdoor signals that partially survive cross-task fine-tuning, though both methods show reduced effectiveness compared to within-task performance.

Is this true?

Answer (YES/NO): NO